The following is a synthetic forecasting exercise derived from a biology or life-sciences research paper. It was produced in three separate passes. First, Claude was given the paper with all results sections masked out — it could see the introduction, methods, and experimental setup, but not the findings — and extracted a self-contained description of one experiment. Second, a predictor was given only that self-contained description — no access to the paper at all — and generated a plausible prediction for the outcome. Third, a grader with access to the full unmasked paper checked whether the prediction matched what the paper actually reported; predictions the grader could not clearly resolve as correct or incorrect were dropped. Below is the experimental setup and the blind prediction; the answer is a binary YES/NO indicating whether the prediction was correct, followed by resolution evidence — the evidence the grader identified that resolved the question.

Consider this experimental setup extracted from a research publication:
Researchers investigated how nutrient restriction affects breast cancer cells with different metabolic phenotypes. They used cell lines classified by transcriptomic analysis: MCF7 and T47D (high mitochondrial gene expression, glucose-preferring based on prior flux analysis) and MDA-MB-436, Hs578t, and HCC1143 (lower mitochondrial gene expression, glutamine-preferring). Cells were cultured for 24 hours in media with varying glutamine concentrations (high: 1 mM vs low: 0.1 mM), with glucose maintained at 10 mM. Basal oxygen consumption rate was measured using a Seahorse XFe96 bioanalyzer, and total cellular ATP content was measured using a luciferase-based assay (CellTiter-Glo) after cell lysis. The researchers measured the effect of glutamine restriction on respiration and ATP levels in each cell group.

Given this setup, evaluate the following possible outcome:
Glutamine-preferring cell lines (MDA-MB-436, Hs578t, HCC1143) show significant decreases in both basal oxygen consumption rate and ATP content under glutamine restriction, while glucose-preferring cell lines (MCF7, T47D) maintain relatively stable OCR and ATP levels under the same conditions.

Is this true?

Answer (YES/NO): YES